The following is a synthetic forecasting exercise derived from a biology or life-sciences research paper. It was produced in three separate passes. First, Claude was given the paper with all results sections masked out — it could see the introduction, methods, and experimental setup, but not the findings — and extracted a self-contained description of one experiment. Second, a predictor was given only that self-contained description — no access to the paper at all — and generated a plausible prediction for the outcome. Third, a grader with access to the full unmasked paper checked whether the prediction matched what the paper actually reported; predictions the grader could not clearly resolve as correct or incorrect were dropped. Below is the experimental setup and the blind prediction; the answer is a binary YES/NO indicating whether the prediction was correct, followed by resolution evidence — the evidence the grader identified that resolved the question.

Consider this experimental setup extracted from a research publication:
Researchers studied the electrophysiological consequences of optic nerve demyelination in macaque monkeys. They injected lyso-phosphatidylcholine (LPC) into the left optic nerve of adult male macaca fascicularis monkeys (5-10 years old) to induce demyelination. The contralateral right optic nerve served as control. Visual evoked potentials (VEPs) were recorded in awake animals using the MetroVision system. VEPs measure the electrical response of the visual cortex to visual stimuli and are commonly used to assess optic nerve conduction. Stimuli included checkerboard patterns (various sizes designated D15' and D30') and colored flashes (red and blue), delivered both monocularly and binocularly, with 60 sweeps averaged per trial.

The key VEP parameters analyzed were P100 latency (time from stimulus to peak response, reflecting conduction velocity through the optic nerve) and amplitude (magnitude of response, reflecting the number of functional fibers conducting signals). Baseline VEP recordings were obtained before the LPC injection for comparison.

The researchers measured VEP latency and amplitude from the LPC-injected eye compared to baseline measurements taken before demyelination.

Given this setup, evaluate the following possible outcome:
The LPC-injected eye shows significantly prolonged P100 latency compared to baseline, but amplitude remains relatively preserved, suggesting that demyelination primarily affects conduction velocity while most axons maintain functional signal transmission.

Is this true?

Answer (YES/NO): NO